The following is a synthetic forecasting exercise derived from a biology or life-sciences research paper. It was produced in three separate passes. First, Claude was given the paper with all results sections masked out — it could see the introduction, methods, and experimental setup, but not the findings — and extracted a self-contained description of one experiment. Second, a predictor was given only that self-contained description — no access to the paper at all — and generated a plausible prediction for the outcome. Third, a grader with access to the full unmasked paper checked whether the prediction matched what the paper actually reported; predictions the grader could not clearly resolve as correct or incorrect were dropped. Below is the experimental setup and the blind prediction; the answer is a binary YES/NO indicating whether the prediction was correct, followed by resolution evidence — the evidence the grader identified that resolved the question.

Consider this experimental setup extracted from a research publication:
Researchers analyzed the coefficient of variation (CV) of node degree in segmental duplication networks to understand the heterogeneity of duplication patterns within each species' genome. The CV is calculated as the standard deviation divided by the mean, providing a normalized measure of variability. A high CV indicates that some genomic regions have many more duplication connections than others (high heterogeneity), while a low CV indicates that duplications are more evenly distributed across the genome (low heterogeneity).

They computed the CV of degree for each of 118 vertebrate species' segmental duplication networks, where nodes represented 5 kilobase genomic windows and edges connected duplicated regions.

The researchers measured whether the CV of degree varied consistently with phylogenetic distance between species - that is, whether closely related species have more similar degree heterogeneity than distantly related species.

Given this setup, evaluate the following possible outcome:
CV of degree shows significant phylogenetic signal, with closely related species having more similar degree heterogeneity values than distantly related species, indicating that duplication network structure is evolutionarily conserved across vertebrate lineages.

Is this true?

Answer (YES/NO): NO